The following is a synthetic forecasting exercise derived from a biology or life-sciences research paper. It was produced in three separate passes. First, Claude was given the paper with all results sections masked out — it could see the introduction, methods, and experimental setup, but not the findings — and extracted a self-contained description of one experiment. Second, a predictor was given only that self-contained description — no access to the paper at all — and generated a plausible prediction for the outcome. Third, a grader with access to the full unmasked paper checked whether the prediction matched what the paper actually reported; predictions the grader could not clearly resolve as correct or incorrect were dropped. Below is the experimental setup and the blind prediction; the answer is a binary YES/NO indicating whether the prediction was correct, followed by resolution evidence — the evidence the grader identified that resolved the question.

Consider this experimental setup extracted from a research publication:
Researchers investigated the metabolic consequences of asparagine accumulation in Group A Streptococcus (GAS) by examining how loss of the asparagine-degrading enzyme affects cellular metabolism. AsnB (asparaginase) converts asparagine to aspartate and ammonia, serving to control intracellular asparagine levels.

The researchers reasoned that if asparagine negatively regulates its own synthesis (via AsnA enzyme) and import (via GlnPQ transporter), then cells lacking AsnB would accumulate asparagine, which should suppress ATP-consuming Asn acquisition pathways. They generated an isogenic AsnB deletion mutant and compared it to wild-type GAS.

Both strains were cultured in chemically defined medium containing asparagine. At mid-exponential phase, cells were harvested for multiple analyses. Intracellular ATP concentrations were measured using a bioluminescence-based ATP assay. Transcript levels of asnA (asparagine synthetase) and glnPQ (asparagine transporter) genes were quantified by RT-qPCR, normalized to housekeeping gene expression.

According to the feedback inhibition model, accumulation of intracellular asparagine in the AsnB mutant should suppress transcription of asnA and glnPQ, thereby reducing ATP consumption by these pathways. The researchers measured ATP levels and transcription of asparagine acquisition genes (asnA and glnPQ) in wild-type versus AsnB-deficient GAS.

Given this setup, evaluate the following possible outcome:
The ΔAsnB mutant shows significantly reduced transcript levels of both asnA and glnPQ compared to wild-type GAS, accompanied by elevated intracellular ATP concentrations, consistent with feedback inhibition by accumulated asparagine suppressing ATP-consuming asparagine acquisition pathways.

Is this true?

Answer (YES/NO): YES